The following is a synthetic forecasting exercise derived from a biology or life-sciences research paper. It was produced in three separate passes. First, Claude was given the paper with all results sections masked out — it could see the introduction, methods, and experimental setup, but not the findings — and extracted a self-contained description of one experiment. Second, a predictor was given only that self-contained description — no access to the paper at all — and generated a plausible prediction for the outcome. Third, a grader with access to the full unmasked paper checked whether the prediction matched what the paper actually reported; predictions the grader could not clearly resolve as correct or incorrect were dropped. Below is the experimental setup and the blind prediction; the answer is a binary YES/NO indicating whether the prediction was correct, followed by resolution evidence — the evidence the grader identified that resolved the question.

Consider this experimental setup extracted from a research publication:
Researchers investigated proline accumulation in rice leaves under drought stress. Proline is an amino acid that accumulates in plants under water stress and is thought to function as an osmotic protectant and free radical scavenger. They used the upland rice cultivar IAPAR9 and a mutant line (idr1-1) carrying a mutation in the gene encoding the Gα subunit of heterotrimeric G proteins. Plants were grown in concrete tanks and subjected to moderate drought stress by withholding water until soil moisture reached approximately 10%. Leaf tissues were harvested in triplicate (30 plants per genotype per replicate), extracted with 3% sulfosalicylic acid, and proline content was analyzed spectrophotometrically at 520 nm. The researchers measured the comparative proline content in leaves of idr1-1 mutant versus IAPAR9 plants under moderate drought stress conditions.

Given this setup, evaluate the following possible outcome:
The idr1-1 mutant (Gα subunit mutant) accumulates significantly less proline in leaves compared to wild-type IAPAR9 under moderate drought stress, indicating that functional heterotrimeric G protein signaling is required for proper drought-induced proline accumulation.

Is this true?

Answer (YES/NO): NO